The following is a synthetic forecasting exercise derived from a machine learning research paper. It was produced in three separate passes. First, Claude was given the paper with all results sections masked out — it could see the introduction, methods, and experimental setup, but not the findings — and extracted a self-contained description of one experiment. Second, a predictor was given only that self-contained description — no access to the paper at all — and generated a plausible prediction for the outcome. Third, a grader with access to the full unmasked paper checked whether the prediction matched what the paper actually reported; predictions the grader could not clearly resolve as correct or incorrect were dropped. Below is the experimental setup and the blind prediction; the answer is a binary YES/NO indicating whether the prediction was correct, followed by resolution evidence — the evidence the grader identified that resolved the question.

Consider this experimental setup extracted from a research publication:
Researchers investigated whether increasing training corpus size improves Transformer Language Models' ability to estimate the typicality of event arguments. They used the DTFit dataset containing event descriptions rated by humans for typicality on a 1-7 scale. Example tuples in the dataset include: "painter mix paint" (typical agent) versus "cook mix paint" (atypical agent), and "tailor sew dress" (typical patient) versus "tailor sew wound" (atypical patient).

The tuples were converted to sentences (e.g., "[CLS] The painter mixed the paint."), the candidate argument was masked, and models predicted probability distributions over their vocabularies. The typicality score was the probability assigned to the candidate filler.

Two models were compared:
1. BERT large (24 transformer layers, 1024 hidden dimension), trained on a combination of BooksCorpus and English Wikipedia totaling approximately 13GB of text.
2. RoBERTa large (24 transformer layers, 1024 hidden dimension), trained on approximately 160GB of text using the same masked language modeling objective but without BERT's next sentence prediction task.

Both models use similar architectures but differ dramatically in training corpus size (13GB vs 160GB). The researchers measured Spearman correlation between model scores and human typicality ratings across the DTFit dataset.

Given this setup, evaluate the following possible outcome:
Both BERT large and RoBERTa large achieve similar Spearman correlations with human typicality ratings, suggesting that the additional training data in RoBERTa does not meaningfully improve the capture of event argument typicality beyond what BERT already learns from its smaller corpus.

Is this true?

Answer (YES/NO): YES